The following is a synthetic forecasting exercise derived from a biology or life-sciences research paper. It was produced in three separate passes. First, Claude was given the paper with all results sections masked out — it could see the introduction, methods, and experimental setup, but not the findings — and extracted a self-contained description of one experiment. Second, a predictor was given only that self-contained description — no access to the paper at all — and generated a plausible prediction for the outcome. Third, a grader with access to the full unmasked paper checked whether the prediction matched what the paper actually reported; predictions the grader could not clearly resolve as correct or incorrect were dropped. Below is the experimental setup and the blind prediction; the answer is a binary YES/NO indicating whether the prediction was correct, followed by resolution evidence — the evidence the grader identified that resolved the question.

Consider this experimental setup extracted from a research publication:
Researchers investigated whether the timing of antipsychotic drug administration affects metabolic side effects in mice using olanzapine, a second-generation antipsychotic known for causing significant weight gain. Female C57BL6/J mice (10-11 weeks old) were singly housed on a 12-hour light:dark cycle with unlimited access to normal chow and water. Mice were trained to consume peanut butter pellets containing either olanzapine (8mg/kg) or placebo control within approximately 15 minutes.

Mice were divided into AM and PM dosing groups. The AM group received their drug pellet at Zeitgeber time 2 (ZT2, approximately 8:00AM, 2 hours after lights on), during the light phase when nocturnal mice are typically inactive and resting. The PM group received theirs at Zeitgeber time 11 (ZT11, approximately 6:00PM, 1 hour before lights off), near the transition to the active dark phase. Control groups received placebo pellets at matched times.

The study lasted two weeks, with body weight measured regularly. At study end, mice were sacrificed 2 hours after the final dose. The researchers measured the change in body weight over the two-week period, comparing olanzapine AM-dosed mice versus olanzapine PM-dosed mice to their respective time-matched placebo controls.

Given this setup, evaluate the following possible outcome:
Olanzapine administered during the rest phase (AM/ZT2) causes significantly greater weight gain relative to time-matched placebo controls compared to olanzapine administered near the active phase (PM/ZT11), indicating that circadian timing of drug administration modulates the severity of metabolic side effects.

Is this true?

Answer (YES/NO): YES